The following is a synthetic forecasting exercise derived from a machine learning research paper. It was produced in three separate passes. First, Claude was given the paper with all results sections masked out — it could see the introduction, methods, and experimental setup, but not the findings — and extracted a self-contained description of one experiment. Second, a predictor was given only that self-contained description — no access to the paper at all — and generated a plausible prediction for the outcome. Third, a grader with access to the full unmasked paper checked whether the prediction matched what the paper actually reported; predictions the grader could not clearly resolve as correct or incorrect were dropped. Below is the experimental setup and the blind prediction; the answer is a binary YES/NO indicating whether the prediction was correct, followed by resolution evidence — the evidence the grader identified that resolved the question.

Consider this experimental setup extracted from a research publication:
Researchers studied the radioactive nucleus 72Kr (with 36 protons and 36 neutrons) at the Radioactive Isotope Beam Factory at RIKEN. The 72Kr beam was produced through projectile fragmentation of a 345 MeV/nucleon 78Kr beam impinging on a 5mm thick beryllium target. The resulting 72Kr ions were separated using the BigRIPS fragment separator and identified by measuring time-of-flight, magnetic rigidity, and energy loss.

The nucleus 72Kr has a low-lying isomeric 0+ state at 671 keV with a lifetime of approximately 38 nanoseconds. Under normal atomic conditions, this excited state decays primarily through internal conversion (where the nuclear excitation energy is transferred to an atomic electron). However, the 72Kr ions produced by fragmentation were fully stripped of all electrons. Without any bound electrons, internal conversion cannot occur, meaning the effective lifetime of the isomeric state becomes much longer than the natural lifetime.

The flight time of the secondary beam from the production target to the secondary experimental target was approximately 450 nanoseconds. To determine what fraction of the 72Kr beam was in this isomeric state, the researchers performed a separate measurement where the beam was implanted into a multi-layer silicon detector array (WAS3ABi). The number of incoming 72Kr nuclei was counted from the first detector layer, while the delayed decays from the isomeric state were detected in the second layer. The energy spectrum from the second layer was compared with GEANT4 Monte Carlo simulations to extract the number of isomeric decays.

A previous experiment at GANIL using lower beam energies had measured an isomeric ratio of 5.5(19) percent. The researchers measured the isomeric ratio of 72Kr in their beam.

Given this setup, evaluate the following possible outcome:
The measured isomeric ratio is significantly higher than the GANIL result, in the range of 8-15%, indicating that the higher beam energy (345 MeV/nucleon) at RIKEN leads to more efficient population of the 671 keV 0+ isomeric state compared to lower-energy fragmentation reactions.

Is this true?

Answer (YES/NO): NO